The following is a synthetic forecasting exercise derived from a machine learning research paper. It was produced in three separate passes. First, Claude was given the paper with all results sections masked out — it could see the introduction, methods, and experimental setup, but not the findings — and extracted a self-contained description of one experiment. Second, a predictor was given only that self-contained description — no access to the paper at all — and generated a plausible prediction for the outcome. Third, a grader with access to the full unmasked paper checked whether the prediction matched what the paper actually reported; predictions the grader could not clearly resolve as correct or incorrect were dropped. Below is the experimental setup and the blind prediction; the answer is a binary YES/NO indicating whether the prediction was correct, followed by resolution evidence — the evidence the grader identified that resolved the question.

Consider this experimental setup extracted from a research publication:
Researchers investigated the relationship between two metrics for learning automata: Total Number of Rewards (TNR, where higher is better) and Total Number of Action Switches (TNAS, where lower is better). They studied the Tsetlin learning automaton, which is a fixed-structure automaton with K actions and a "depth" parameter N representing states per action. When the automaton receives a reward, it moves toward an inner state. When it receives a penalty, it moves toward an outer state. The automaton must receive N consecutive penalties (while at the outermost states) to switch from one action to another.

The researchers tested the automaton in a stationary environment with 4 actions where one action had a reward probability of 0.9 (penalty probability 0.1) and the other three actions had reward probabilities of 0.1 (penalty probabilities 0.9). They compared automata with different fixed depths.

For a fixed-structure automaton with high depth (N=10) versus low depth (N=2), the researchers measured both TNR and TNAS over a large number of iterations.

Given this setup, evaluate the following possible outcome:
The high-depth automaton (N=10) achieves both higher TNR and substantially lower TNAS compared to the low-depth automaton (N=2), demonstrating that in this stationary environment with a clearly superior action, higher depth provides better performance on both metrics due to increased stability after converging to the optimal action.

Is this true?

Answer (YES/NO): YES